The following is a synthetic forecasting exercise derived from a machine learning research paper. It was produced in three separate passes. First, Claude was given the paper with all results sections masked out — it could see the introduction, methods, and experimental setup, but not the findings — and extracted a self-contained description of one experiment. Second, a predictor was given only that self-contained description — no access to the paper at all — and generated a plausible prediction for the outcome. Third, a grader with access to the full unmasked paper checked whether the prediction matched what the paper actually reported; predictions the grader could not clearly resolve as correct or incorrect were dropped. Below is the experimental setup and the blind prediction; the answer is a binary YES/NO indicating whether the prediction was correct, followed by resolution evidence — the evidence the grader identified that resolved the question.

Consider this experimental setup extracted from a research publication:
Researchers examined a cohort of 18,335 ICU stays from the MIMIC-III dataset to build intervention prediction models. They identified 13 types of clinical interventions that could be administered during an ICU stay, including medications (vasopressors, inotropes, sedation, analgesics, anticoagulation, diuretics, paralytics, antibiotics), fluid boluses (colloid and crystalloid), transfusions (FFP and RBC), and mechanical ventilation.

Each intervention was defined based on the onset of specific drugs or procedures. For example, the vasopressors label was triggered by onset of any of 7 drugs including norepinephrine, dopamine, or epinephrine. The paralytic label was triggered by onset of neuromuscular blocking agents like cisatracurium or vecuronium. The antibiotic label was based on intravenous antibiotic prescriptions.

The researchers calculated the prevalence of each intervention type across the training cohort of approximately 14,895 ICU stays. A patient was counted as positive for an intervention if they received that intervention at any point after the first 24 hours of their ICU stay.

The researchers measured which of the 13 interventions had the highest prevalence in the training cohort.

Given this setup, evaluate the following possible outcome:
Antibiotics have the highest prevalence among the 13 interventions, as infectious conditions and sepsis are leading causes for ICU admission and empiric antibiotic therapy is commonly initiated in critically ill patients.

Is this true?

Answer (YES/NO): YES